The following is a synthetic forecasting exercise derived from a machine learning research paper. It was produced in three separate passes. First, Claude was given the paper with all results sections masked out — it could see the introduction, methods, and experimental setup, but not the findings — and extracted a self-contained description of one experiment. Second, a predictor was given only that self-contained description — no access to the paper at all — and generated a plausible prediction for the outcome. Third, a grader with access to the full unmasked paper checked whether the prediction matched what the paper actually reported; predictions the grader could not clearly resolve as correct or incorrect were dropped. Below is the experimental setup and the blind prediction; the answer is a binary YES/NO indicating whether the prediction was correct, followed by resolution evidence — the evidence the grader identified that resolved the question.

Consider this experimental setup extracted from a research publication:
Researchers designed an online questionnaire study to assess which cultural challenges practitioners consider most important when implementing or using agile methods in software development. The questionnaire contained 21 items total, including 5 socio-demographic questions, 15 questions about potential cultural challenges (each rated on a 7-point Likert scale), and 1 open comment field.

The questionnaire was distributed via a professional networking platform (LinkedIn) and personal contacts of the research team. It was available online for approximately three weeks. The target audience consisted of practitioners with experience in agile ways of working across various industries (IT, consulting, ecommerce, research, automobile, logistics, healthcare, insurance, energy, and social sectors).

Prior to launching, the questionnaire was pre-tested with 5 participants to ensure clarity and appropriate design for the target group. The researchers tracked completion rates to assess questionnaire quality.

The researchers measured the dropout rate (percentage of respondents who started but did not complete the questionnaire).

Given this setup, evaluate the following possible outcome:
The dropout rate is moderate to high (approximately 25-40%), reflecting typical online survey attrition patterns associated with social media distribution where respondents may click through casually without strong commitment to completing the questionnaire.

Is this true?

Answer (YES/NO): NO